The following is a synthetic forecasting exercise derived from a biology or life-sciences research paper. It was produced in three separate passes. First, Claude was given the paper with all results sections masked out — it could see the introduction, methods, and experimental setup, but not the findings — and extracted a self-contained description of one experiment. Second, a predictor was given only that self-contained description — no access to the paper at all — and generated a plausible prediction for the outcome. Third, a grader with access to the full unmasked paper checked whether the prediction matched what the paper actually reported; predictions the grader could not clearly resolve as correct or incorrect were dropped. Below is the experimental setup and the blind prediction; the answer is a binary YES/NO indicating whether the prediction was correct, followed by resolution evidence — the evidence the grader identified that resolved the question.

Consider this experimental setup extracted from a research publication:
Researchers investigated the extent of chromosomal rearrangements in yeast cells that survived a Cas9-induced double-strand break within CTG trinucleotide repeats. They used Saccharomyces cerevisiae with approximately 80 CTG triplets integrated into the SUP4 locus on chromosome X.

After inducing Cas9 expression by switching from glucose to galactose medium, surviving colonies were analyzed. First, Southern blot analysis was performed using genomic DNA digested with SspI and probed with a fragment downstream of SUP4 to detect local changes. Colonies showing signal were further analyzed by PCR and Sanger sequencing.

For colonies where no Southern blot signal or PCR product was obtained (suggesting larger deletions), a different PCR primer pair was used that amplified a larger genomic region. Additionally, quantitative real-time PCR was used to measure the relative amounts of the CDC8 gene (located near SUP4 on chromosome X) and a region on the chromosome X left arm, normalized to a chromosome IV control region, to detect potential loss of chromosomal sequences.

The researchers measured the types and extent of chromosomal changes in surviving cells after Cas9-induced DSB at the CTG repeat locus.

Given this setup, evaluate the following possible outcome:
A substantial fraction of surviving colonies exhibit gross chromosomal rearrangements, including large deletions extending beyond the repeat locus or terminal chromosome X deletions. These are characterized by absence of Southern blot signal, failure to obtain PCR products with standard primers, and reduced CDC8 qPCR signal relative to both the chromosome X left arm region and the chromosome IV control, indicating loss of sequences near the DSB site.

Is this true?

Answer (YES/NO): YES